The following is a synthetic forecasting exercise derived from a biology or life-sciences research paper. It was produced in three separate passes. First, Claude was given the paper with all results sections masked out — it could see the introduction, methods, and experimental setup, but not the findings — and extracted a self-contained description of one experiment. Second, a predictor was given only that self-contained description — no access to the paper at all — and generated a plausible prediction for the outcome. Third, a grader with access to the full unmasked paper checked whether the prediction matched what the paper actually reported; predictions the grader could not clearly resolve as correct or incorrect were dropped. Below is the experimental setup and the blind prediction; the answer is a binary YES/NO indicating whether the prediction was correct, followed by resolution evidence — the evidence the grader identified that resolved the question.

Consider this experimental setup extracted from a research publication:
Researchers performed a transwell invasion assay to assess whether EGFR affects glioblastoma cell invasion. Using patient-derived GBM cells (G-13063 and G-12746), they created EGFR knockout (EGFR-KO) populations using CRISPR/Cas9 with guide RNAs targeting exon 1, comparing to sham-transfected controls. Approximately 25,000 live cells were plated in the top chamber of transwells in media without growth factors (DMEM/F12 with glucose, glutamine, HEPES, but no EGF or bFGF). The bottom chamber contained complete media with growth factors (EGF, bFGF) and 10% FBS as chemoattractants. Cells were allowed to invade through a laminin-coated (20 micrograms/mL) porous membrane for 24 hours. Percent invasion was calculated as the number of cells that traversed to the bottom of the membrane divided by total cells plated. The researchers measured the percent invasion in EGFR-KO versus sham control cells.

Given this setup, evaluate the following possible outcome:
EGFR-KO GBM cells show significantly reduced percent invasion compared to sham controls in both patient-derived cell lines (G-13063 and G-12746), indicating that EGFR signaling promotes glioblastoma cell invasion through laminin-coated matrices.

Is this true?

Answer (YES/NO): YES